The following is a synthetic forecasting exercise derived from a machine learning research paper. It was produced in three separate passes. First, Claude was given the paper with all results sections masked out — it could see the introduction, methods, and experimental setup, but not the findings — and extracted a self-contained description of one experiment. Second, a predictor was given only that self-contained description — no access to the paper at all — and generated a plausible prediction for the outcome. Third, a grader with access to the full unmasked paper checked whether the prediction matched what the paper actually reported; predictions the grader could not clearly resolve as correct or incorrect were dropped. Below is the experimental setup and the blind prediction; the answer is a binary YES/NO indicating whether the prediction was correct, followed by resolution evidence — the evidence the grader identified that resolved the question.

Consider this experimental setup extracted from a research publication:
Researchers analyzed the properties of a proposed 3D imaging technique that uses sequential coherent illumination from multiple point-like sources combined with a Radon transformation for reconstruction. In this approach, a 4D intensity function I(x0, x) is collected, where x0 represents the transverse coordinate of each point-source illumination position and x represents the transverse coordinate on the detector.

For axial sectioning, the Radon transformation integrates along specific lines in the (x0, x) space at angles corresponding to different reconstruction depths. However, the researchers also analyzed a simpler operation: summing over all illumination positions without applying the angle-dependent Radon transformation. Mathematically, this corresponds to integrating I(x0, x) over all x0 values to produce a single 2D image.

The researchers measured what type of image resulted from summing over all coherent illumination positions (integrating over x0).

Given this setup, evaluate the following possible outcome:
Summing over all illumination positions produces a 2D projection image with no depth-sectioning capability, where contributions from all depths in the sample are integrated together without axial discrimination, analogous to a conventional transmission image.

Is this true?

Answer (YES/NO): NO